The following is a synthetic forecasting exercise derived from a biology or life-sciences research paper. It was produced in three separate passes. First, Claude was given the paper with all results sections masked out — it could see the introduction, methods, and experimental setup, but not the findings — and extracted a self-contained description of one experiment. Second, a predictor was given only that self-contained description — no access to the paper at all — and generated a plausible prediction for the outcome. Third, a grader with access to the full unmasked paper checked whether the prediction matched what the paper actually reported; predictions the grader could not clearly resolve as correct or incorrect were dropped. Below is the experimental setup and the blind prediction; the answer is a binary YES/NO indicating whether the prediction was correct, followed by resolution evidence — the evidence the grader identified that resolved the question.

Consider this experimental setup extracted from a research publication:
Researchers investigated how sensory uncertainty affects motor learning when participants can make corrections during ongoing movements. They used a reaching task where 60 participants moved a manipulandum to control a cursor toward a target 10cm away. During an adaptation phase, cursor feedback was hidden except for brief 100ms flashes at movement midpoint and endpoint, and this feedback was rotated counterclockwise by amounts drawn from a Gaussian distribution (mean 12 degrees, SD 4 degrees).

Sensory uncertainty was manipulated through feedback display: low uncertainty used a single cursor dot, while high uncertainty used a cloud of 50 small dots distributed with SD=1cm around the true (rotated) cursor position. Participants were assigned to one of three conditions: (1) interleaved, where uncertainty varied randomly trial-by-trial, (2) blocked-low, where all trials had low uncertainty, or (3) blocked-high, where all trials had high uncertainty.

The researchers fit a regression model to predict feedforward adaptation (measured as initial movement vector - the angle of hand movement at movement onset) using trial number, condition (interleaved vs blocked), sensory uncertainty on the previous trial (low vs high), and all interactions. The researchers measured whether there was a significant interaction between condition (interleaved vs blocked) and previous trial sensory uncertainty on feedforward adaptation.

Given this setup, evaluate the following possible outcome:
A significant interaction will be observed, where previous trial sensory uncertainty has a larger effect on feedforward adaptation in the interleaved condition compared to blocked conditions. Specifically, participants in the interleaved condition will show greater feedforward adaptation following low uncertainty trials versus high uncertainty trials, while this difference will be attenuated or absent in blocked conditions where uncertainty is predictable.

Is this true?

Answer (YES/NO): YES